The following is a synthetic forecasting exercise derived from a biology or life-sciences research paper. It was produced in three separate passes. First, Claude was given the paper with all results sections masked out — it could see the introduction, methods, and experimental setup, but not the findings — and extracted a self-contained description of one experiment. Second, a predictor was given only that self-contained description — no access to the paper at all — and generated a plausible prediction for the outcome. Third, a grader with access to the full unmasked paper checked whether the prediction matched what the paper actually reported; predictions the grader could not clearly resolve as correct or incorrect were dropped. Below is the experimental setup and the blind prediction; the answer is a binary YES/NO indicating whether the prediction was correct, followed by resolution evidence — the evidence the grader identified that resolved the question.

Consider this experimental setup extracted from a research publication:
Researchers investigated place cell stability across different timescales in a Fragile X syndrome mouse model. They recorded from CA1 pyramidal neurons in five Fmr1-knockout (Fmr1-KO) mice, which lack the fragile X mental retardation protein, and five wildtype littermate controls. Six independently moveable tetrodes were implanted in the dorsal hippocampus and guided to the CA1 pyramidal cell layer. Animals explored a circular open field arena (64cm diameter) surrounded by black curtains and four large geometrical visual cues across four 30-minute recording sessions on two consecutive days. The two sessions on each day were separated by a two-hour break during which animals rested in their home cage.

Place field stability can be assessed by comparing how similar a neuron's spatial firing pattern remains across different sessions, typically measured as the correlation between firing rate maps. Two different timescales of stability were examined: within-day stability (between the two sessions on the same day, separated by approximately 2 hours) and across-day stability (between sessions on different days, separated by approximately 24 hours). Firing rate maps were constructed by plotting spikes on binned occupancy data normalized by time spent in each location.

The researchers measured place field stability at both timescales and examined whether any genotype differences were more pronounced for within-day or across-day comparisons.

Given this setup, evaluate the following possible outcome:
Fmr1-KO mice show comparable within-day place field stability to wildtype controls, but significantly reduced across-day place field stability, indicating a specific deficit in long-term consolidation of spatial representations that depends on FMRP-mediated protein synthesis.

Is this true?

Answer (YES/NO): NO